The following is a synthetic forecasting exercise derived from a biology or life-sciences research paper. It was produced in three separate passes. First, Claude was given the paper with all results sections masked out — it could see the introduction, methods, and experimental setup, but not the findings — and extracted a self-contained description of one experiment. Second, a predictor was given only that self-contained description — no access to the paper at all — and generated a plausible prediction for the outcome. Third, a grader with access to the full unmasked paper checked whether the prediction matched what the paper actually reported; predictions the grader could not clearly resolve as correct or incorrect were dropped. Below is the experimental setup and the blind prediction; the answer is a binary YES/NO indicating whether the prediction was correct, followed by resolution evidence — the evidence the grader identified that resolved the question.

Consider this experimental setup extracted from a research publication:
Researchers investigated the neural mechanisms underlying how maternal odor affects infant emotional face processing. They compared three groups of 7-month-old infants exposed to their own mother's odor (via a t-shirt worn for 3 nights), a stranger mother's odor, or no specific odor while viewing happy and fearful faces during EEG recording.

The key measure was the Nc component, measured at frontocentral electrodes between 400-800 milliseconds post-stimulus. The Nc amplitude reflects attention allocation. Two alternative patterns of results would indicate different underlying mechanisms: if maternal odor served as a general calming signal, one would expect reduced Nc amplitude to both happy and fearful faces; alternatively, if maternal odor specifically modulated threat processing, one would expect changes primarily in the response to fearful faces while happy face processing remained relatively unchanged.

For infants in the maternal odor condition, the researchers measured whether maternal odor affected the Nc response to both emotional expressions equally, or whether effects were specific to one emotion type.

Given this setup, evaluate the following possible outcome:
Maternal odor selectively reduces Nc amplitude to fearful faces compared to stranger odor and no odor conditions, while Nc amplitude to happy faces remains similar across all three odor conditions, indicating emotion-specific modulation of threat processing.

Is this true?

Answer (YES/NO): NO